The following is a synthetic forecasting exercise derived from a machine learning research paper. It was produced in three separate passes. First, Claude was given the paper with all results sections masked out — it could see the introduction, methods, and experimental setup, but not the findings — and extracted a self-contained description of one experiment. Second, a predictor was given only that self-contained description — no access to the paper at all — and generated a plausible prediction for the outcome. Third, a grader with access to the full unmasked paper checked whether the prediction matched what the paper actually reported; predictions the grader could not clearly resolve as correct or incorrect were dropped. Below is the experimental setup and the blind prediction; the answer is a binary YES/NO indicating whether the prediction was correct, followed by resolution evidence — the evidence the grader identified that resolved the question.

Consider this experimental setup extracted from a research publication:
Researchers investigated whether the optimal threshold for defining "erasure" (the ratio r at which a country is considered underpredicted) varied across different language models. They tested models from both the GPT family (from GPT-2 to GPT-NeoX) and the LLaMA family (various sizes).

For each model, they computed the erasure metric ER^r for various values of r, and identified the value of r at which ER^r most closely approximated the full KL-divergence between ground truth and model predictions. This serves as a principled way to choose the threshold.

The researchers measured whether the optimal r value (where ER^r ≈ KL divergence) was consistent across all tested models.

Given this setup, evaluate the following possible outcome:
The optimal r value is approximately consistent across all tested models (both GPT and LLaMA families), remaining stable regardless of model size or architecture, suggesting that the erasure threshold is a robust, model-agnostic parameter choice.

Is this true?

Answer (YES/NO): YES